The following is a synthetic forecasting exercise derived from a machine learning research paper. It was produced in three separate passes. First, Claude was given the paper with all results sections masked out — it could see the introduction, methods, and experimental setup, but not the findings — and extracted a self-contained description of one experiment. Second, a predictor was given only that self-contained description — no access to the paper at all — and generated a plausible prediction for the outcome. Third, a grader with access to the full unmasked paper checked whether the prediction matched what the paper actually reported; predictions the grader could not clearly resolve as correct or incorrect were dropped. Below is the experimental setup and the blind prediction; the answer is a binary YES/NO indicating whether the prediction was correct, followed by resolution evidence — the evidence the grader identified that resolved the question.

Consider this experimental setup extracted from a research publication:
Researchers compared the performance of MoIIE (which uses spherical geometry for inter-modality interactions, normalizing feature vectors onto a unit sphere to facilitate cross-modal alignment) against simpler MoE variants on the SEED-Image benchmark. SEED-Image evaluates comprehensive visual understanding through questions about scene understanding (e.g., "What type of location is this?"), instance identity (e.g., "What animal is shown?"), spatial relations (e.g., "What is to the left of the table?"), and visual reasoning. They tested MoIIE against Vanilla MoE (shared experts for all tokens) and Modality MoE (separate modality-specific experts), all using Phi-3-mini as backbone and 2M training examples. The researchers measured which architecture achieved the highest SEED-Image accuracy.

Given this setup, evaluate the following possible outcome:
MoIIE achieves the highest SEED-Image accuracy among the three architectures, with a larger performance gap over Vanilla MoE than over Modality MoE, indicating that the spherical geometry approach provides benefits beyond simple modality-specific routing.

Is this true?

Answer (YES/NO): YES